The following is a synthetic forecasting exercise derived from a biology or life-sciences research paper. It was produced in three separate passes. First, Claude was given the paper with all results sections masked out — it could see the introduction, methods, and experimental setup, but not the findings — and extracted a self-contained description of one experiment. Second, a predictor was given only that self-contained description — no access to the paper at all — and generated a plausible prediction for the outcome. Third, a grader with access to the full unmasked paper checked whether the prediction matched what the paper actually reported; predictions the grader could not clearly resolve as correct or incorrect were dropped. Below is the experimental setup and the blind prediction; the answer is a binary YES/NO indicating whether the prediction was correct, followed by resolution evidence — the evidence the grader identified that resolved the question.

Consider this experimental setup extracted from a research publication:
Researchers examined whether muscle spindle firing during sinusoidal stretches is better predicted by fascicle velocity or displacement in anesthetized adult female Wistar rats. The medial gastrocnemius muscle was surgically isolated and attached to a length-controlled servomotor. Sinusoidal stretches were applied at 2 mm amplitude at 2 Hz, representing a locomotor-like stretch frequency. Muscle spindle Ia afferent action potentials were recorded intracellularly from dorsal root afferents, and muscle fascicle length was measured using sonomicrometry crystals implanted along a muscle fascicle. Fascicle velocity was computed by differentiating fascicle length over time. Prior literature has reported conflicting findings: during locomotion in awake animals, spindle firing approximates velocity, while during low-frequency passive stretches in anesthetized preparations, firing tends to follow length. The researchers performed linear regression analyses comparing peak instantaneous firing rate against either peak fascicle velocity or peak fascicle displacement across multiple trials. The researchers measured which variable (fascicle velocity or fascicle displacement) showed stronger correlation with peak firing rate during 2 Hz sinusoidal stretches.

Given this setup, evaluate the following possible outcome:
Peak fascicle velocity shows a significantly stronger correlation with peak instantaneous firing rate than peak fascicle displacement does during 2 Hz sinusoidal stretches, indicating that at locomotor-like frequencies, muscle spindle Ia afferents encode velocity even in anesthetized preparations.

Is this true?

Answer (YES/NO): NO